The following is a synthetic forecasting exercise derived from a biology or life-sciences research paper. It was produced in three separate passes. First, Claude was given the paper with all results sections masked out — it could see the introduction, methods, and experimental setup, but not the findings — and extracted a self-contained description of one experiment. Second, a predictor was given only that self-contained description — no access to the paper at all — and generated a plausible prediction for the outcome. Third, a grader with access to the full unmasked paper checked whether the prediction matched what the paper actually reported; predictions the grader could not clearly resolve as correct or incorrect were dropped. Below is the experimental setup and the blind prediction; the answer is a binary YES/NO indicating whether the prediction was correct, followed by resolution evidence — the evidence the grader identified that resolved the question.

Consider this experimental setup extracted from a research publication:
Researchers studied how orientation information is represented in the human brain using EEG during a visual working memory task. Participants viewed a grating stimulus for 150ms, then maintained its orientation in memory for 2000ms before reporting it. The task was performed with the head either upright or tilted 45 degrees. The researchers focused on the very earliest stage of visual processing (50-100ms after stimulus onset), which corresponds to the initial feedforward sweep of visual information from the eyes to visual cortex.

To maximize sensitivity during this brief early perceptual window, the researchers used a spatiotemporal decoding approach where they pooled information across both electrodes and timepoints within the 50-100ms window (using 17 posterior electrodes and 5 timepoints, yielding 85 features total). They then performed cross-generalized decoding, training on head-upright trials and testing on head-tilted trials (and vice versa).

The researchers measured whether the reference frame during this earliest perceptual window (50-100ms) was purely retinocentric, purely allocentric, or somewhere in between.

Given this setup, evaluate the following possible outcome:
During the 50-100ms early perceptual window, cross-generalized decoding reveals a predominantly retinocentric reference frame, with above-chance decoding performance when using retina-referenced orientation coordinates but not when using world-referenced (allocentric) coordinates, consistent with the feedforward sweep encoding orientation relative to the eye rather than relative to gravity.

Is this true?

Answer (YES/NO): NO